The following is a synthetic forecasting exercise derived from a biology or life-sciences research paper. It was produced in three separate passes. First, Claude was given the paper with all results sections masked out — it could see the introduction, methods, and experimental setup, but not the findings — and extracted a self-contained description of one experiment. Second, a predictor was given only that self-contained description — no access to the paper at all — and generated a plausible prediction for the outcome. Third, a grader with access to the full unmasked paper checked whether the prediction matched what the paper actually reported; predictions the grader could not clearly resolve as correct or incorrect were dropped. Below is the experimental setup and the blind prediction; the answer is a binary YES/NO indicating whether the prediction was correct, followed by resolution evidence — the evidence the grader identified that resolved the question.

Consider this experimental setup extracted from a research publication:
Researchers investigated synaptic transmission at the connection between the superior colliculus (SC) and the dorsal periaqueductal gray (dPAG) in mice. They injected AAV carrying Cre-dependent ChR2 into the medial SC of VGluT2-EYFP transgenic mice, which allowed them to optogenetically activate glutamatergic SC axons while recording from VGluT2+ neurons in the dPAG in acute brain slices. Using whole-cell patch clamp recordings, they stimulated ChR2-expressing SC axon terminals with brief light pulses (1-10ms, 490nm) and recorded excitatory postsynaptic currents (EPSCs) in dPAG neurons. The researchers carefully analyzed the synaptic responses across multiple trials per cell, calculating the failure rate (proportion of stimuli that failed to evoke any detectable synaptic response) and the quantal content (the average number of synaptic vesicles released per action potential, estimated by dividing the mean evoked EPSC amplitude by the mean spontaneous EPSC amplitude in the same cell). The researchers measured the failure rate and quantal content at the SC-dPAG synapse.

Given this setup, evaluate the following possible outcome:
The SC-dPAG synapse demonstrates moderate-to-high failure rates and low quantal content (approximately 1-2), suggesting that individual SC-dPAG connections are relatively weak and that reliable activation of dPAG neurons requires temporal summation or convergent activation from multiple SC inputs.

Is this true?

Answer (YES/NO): YES